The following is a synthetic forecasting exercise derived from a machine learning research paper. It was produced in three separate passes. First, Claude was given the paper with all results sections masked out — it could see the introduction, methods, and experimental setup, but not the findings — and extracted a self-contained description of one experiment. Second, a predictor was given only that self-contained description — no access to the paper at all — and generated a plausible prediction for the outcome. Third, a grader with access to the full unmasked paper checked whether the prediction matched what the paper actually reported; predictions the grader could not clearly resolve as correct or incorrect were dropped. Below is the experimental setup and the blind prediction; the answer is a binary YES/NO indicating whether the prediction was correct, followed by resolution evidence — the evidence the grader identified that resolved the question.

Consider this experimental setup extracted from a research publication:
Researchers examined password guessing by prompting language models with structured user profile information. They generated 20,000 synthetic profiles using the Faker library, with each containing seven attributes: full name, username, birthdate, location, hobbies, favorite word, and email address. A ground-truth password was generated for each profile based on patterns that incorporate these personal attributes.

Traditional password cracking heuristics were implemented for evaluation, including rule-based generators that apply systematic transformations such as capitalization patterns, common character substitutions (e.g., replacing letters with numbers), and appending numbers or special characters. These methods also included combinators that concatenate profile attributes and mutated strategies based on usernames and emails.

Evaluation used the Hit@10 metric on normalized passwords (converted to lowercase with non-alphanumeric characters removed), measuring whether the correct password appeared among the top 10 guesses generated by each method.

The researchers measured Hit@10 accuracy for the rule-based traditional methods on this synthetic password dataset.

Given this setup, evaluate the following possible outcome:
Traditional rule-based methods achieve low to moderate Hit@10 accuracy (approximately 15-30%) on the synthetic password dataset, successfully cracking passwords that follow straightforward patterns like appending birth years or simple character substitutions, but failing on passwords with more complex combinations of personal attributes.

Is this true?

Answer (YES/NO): YES